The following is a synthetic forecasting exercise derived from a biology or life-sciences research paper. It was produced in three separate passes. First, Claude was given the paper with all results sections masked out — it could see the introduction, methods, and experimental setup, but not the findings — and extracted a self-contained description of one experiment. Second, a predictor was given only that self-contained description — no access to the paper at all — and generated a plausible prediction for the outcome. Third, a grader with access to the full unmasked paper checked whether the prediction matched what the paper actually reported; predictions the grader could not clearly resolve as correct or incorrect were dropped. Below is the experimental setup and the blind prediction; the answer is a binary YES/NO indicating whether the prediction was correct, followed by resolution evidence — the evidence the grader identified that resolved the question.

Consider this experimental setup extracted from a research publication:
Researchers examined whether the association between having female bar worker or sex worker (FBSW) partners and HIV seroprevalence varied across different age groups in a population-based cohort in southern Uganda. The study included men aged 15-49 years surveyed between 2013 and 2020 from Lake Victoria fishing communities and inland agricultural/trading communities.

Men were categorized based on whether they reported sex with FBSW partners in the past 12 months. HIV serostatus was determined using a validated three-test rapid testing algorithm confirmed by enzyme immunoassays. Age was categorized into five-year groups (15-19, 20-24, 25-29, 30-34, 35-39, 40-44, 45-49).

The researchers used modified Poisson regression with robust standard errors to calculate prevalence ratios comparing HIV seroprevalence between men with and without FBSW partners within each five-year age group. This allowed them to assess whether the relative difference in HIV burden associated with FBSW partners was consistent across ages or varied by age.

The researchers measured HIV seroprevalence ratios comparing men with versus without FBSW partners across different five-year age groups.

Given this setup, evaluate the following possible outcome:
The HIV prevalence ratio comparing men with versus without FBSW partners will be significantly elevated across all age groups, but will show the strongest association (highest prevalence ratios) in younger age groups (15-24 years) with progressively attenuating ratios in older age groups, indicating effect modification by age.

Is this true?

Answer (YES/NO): NO